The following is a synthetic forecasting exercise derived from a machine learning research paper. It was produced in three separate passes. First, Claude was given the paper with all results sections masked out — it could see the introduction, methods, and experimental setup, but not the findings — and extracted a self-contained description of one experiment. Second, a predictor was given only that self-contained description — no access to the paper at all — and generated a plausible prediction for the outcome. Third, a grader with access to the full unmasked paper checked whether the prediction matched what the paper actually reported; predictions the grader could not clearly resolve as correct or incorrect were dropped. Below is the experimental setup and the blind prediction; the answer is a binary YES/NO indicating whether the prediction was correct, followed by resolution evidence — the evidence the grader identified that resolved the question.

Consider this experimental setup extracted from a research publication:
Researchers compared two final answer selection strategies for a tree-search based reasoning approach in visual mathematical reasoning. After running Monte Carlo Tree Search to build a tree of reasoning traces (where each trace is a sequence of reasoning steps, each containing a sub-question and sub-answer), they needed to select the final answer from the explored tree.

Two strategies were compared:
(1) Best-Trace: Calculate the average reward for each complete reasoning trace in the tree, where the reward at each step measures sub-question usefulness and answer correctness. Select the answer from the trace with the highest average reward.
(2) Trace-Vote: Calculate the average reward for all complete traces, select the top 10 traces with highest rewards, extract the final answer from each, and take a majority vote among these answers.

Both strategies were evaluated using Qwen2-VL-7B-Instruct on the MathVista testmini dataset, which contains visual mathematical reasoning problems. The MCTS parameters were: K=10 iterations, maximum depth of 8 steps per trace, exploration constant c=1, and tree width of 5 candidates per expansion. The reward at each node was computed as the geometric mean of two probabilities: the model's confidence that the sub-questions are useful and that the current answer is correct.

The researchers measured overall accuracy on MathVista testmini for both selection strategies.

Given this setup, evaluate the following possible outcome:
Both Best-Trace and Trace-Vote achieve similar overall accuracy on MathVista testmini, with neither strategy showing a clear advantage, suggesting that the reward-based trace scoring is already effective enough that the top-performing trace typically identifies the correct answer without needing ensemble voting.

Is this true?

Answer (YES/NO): NO